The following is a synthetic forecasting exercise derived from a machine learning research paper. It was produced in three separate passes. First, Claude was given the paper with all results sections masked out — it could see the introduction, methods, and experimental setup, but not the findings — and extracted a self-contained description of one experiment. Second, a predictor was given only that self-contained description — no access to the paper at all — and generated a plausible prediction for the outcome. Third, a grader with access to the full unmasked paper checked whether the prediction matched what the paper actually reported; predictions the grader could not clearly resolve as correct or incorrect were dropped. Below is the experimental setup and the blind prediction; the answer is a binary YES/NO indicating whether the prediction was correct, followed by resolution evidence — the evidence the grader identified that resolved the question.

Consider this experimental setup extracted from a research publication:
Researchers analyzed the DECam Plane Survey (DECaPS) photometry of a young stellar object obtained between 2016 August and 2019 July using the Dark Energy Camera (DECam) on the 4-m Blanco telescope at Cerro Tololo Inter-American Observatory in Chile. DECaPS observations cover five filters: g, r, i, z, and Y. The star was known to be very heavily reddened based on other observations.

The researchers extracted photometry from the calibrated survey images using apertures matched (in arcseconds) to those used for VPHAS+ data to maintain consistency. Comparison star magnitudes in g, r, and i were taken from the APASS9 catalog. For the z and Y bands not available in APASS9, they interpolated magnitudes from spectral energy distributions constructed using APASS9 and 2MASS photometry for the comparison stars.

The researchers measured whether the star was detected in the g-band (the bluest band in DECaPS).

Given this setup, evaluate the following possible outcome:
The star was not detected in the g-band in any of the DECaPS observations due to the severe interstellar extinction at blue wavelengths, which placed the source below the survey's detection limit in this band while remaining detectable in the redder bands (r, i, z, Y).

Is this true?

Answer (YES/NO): NO